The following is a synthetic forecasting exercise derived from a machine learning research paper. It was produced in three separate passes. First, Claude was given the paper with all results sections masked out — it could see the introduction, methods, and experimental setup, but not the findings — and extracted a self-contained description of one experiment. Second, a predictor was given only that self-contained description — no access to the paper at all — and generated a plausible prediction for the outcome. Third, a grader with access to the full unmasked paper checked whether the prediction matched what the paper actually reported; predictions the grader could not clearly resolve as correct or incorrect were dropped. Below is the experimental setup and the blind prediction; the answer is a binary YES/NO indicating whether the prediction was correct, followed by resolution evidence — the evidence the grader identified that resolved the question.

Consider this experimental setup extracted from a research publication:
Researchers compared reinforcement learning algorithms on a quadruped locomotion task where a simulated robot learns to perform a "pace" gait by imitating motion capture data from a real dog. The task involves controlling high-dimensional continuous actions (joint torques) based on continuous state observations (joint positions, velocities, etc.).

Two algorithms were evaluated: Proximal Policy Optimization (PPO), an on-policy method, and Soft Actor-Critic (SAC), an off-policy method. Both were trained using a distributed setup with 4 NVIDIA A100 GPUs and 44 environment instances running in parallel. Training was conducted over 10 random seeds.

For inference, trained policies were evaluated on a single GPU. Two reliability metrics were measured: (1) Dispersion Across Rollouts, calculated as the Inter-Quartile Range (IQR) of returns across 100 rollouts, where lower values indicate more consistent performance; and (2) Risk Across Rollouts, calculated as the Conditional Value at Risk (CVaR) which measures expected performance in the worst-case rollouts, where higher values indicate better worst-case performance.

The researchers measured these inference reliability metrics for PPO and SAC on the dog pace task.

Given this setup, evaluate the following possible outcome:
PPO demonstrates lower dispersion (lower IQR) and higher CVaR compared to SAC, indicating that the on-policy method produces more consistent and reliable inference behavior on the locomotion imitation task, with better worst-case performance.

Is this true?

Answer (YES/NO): NO